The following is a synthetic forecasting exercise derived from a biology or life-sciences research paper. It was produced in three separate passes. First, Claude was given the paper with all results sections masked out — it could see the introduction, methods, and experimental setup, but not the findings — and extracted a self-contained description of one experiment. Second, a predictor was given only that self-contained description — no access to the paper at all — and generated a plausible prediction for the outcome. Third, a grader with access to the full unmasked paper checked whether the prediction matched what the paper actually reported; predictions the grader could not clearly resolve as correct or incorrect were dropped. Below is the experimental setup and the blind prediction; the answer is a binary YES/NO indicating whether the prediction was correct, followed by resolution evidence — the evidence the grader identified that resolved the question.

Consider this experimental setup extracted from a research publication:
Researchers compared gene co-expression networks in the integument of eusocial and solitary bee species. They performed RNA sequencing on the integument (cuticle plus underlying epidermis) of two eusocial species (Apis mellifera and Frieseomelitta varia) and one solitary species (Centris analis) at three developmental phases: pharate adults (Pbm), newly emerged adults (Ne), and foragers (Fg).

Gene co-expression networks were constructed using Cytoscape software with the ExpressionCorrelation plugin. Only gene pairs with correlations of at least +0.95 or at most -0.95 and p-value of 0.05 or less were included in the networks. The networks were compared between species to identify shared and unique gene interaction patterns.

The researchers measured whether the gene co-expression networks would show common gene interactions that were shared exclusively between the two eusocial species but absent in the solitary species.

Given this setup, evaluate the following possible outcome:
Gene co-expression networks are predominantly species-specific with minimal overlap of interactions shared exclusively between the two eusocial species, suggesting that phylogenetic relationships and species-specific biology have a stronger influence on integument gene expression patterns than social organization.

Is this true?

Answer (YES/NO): NO